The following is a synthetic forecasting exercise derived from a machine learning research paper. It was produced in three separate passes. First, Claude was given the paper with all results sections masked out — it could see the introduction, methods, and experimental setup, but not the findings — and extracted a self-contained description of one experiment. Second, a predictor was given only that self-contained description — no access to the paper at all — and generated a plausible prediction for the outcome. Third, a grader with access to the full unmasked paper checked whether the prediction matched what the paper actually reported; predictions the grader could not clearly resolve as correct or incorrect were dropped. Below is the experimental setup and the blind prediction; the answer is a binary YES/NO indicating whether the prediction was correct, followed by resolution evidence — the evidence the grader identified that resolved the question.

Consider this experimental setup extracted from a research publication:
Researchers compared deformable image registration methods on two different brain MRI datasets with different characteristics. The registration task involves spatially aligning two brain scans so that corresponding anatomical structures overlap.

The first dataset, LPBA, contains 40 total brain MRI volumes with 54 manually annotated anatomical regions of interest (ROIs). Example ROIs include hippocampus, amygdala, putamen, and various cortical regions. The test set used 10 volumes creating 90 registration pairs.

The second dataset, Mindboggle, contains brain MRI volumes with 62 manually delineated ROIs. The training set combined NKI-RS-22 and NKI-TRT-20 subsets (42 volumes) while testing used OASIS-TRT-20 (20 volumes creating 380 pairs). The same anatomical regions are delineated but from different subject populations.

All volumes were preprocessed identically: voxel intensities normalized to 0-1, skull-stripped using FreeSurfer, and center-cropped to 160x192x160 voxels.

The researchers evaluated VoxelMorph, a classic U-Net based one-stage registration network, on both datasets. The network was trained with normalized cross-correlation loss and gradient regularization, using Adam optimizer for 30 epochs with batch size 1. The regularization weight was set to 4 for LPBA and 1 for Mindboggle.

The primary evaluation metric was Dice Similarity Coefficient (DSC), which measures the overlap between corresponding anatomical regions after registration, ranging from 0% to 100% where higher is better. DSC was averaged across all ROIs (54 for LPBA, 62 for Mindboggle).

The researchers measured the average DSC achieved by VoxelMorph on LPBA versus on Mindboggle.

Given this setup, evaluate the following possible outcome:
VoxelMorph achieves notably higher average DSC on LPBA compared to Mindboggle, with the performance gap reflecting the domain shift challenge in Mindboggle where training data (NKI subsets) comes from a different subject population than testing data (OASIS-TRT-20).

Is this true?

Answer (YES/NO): NO